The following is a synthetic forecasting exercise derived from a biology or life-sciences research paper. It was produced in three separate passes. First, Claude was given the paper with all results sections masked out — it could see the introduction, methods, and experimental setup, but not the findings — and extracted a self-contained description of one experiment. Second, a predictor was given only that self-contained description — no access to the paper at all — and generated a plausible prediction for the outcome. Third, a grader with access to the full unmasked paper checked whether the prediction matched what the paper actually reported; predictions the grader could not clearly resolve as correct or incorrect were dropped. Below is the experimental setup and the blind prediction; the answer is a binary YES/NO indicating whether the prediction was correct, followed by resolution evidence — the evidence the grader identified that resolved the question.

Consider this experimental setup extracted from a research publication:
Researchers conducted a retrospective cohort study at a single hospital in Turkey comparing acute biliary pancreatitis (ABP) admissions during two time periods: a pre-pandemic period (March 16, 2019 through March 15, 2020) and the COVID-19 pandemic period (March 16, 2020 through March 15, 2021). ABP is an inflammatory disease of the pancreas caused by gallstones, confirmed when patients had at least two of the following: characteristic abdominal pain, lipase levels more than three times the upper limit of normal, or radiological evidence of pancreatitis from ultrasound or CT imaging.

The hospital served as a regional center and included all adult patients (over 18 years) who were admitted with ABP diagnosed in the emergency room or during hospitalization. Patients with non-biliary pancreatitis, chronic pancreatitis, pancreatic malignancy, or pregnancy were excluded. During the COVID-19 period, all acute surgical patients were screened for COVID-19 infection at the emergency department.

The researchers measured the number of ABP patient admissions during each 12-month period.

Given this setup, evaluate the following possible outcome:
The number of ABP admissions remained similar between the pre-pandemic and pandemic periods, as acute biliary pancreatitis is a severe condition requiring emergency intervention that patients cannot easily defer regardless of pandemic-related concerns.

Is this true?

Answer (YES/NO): NO